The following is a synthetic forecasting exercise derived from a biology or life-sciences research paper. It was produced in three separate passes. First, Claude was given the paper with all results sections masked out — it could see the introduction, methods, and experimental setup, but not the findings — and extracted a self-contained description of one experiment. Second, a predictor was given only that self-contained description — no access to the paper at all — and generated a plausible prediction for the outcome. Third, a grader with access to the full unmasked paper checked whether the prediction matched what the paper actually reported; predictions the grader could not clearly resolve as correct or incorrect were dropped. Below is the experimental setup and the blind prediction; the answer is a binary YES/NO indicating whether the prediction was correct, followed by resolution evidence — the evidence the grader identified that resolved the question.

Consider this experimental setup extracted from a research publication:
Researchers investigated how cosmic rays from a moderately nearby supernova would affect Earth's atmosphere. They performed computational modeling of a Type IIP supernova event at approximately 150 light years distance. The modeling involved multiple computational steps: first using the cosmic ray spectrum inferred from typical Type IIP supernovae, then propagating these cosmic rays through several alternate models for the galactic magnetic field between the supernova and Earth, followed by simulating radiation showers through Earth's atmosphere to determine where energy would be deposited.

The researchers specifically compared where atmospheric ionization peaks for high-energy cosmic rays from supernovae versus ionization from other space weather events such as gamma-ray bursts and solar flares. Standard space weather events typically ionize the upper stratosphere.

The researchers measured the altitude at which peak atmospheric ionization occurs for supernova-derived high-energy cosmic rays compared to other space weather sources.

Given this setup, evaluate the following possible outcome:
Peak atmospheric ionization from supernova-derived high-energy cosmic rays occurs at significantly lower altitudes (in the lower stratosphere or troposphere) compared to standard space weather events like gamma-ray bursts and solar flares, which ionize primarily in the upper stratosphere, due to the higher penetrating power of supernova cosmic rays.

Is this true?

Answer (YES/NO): YES